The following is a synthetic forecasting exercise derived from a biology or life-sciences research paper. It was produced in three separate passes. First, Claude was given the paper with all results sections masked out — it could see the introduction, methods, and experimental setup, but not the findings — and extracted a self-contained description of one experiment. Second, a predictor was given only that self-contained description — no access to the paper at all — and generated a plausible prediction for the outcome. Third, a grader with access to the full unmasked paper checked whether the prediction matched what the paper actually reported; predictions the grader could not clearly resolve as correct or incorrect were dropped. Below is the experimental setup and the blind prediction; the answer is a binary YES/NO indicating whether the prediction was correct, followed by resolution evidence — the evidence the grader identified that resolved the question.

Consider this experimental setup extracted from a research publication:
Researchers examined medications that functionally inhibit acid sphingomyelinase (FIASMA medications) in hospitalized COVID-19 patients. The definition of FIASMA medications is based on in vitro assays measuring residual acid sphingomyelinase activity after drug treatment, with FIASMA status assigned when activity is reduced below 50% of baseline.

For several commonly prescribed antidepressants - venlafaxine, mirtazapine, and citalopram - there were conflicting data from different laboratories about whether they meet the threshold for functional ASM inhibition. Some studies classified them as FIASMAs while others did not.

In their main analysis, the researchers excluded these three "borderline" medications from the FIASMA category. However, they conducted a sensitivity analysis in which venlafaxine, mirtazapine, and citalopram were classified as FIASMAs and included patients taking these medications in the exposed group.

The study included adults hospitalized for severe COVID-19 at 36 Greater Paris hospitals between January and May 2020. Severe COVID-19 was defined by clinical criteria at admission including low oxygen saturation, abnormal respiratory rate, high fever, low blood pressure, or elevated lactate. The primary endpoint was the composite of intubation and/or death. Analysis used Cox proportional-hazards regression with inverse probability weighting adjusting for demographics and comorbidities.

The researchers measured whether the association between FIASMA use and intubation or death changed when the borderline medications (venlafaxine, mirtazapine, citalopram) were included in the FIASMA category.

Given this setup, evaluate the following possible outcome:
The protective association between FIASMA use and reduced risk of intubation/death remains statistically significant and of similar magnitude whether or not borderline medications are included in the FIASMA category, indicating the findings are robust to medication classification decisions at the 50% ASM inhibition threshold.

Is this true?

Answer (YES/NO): YES